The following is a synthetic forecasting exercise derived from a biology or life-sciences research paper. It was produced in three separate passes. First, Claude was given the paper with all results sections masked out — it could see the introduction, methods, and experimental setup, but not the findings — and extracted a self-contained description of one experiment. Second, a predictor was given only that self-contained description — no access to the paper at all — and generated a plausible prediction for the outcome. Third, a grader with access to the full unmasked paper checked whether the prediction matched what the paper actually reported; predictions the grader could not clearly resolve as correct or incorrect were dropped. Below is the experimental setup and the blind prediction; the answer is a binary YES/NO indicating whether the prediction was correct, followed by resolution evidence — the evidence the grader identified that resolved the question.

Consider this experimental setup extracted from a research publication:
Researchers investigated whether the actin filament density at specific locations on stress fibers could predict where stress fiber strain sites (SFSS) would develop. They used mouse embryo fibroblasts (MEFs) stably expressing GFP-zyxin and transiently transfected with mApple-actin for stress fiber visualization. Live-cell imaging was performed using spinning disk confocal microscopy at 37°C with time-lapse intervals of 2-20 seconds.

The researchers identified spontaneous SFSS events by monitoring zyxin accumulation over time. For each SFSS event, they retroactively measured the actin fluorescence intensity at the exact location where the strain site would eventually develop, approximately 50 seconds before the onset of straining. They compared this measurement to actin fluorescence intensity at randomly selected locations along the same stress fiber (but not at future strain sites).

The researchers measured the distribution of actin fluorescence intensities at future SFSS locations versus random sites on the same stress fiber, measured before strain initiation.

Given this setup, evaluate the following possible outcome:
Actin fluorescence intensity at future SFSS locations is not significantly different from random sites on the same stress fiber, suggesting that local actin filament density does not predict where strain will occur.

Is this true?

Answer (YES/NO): NO